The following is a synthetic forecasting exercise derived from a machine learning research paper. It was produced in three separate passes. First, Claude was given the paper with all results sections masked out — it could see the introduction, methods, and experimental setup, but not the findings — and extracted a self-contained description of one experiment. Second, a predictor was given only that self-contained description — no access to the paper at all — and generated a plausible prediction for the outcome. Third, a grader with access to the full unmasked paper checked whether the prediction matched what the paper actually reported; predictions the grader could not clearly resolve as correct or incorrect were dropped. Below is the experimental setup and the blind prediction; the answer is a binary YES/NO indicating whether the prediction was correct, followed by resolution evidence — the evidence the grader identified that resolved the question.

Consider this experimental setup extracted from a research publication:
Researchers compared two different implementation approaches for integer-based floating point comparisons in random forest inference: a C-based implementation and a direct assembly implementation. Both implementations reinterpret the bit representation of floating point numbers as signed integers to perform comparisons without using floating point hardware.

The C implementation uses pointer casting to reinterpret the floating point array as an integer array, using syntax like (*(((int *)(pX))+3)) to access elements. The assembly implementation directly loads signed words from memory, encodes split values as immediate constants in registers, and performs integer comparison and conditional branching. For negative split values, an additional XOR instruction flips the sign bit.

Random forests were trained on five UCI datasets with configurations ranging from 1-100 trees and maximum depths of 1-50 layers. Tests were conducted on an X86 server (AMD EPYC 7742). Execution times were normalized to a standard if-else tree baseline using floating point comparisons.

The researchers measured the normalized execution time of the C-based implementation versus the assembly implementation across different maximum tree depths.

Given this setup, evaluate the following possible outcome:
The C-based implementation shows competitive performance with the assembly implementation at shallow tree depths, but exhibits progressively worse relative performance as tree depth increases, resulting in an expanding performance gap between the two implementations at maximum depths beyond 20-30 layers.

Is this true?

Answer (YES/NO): NO